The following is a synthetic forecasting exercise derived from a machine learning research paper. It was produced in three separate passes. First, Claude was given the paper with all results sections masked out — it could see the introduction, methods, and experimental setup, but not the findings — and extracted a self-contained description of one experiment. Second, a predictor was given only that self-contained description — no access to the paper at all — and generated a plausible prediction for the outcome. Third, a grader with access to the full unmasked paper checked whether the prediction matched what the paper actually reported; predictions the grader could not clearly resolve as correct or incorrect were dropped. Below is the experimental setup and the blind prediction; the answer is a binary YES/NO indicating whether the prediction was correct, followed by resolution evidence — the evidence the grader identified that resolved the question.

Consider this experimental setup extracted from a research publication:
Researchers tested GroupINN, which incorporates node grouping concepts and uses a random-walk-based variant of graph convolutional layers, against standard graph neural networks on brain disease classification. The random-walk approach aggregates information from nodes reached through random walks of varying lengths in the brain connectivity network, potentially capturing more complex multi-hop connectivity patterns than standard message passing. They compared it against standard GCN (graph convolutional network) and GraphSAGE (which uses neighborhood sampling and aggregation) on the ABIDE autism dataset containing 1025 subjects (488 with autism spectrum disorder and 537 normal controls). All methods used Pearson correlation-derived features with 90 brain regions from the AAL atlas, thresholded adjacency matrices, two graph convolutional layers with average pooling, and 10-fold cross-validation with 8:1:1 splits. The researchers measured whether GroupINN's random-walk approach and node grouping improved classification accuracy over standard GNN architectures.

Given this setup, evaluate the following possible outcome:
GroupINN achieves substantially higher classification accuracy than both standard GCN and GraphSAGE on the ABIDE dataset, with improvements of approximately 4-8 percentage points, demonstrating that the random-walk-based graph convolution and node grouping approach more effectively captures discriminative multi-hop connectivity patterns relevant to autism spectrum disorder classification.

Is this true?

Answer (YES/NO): NO